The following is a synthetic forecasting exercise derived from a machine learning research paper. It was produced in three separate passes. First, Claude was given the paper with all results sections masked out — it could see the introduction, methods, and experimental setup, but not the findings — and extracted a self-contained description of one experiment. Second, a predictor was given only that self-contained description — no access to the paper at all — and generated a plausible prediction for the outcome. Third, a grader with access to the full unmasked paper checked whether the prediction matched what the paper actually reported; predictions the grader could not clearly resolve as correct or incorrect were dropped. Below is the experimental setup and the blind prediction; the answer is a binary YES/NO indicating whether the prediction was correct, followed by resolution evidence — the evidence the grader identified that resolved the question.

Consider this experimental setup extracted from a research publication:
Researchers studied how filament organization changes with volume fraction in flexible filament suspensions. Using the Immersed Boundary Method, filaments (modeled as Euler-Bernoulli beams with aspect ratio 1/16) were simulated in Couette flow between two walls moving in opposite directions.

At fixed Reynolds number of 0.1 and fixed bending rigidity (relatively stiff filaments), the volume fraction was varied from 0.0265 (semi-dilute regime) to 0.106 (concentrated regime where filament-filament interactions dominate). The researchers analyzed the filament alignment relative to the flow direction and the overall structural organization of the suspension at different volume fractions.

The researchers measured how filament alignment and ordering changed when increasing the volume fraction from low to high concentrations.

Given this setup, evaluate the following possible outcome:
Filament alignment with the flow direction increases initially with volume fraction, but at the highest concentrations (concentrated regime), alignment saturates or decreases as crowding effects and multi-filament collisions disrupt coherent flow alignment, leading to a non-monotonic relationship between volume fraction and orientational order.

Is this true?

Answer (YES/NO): NO